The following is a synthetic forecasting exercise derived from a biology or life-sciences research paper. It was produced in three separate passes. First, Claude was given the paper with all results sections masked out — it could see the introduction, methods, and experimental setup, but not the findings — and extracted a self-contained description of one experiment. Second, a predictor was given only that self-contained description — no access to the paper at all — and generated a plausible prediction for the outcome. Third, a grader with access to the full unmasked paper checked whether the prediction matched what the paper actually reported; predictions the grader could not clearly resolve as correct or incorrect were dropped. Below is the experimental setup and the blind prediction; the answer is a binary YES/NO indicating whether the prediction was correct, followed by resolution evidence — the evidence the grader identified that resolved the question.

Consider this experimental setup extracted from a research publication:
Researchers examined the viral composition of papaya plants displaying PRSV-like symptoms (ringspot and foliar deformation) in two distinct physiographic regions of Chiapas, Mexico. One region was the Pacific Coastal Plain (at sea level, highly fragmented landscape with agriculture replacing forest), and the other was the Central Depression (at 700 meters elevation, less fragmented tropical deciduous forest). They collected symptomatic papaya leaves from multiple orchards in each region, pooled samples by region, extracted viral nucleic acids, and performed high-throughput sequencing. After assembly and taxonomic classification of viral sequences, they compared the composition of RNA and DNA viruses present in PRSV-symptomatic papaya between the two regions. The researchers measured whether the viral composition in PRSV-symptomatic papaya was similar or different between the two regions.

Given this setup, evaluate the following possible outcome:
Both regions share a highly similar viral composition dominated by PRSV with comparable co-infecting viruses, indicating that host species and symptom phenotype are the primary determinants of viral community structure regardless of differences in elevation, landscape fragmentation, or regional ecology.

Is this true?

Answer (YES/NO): NO